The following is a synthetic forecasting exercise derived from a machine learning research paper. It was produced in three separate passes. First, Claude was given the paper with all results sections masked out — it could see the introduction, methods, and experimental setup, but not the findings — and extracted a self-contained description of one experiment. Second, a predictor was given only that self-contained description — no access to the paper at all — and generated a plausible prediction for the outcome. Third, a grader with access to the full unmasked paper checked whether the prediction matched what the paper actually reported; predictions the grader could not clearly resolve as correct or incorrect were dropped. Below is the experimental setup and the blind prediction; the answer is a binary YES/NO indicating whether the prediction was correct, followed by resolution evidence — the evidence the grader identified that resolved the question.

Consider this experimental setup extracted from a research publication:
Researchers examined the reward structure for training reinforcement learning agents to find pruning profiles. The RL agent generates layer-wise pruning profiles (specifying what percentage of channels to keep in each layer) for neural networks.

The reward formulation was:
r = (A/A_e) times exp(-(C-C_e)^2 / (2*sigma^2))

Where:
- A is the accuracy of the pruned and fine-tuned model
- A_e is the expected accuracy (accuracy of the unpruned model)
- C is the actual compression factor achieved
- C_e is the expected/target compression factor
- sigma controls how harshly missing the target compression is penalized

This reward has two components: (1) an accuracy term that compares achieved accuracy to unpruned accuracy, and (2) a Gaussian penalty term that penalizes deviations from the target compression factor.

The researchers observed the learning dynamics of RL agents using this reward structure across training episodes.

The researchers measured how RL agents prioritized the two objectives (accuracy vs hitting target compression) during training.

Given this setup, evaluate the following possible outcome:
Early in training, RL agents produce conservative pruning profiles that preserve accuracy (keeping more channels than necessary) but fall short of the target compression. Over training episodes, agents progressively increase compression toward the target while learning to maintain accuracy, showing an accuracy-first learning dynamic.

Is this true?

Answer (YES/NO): NO